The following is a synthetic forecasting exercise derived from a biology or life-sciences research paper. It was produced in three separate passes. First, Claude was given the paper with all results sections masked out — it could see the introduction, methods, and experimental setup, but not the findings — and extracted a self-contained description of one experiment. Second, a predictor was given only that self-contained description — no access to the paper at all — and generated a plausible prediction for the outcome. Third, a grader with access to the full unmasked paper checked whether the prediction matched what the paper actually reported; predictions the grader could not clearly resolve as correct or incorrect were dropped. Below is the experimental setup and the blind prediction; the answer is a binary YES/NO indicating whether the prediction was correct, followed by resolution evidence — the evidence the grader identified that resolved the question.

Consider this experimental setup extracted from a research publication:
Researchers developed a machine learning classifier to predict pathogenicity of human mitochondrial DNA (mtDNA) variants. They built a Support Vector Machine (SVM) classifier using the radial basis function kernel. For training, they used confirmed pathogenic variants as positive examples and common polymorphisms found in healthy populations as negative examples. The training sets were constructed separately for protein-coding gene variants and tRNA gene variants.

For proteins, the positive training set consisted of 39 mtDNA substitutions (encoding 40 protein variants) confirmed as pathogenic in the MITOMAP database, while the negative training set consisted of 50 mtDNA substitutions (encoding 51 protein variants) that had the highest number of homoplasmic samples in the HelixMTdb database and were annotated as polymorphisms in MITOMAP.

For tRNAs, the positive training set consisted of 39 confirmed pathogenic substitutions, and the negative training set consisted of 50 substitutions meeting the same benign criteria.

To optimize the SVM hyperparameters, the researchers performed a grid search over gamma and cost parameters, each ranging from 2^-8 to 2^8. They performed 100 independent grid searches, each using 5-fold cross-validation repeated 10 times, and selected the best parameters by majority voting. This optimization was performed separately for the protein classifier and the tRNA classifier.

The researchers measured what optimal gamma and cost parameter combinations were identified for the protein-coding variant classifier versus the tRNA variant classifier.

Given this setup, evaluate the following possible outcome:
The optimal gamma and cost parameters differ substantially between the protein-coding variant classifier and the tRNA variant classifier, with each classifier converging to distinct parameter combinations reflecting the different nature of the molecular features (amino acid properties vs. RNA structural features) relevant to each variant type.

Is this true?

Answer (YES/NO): NO